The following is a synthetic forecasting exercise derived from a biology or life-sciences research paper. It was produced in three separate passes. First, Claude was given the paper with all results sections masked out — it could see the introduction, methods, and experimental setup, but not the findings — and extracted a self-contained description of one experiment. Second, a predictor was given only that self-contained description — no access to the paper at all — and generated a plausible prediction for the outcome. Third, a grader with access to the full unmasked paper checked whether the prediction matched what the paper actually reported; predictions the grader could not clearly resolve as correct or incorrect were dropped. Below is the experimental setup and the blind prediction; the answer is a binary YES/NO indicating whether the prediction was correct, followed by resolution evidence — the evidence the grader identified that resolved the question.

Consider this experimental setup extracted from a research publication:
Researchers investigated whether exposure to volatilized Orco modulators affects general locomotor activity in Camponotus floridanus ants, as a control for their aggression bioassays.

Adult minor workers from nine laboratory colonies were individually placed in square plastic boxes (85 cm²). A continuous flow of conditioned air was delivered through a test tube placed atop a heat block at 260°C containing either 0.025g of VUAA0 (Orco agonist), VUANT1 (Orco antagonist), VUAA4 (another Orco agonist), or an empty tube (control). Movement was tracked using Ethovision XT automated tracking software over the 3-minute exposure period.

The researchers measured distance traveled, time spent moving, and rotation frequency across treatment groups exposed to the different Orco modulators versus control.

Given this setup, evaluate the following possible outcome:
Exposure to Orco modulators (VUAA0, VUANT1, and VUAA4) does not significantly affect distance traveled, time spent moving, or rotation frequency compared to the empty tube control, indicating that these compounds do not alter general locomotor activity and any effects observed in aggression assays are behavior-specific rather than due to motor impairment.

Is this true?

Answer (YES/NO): YES